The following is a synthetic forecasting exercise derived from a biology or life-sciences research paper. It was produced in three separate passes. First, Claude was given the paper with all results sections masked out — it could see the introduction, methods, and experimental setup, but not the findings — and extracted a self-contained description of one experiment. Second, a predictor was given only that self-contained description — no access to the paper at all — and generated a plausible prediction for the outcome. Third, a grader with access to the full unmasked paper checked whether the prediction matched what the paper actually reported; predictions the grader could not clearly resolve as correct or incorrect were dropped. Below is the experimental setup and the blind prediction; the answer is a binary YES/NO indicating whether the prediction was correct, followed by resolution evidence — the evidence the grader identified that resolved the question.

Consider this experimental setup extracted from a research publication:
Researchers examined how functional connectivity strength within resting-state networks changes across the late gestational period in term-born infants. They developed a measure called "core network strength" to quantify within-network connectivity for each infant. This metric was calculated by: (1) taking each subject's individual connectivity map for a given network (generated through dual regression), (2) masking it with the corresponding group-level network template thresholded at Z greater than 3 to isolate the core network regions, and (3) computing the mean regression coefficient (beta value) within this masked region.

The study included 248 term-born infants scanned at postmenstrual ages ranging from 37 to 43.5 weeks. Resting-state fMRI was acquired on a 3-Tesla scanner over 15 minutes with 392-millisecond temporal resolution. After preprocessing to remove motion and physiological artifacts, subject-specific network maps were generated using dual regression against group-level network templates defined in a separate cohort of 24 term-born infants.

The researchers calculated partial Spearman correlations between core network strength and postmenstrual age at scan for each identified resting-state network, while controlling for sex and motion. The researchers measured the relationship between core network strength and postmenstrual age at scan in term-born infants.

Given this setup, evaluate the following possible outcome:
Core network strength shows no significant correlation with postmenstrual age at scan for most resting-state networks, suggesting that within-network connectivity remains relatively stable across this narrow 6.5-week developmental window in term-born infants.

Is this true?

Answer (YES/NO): NO